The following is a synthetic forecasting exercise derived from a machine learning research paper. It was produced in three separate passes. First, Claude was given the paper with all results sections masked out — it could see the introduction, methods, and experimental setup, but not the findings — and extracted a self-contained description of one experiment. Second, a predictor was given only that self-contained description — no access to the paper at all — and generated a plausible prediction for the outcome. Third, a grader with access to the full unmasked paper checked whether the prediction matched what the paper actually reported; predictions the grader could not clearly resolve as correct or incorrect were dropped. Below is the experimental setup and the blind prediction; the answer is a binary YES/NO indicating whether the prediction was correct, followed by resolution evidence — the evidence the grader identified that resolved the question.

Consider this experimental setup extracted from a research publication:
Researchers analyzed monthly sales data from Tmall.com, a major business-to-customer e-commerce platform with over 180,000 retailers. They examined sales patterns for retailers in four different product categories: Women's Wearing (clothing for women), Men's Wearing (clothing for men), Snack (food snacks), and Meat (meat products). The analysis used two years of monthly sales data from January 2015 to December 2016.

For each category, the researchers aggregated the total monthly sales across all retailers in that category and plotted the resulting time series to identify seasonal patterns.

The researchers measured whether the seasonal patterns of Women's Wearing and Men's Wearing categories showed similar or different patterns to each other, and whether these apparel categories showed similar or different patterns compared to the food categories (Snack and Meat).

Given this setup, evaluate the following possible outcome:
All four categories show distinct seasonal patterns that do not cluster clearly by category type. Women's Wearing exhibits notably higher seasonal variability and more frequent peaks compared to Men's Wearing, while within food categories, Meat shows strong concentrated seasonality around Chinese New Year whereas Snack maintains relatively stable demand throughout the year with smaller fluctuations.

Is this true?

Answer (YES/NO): NO